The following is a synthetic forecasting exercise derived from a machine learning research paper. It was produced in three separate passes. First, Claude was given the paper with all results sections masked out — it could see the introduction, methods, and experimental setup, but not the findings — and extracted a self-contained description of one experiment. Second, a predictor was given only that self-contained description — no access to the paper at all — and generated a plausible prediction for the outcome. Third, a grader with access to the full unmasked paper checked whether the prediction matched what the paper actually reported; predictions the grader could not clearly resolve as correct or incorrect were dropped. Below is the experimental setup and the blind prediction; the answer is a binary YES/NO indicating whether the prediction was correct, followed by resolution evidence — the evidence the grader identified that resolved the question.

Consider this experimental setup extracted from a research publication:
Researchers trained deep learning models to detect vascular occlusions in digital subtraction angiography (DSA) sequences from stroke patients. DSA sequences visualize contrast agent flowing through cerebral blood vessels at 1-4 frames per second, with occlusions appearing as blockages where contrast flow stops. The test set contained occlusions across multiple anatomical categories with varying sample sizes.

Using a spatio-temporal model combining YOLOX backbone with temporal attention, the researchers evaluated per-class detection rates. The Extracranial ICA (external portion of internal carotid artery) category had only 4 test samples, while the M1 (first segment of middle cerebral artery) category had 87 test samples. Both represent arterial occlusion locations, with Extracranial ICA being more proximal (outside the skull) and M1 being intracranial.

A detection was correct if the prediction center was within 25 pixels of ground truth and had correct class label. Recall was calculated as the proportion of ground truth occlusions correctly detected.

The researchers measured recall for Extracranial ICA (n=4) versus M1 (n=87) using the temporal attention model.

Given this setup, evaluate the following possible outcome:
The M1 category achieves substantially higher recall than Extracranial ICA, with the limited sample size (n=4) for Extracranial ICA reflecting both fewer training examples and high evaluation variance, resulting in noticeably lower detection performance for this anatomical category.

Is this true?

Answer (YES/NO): NO